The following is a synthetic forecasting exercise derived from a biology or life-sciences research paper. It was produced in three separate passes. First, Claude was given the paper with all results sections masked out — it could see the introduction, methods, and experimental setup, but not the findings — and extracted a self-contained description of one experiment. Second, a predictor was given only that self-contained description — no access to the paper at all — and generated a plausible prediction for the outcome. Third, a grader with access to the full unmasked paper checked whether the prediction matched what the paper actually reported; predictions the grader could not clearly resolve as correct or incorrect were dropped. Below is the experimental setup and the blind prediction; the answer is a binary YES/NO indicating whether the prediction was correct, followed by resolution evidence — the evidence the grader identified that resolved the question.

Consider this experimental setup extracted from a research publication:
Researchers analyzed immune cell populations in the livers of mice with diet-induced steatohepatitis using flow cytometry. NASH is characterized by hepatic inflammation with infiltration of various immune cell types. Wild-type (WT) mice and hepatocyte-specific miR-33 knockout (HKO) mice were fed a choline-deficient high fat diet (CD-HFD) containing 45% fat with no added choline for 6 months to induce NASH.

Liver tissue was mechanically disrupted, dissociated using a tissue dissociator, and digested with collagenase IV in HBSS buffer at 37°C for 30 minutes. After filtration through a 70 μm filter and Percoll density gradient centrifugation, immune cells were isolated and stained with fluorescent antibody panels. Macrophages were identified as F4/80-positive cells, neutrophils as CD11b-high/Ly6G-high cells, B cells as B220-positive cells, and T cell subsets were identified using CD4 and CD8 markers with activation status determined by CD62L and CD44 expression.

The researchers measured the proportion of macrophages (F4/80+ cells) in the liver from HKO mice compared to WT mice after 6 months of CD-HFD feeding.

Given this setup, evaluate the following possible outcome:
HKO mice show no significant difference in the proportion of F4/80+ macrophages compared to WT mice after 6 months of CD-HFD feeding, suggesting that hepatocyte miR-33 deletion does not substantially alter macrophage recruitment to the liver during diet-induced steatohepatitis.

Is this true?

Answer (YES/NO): YES